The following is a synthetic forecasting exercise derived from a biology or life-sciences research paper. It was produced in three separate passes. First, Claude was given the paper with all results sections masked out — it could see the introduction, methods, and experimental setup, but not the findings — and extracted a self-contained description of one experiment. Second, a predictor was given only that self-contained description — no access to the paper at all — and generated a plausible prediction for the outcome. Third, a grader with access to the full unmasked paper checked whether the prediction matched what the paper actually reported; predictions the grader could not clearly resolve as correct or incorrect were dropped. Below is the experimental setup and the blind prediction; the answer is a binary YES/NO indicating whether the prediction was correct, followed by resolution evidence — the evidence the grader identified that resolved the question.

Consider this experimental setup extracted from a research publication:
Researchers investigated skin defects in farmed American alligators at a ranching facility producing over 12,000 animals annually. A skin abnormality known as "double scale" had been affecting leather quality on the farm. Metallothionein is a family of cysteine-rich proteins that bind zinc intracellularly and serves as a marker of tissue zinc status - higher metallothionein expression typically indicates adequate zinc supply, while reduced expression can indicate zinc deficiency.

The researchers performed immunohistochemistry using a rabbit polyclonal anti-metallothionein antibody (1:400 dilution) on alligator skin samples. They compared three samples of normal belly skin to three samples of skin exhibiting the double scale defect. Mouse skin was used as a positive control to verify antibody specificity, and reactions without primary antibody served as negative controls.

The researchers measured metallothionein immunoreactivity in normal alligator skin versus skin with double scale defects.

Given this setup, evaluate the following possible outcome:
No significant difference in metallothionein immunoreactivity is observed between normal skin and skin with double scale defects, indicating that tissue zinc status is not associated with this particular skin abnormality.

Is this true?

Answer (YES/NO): NO